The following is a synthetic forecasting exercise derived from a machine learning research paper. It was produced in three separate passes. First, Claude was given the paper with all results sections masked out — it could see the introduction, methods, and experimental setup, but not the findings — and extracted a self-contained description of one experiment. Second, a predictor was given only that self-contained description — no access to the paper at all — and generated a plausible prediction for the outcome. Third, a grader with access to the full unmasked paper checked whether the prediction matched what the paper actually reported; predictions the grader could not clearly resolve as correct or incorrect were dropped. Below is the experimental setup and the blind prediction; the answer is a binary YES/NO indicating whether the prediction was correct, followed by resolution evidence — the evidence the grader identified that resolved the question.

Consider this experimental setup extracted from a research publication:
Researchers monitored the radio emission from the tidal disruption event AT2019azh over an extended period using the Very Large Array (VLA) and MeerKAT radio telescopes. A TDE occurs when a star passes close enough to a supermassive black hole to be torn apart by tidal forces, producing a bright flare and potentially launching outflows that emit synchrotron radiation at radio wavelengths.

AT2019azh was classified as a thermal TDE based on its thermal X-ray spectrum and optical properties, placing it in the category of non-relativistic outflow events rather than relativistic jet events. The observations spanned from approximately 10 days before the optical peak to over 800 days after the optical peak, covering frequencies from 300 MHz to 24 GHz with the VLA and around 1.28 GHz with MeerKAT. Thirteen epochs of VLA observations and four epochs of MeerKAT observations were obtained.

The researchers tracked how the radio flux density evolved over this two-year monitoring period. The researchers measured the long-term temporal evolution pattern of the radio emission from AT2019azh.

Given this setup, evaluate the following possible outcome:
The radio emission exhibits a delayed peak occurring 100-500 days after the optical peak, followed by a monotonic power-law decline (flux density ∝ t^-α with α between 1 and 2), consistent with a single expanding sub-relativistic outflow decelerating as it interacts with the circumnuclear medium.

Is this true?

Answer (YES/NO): NO